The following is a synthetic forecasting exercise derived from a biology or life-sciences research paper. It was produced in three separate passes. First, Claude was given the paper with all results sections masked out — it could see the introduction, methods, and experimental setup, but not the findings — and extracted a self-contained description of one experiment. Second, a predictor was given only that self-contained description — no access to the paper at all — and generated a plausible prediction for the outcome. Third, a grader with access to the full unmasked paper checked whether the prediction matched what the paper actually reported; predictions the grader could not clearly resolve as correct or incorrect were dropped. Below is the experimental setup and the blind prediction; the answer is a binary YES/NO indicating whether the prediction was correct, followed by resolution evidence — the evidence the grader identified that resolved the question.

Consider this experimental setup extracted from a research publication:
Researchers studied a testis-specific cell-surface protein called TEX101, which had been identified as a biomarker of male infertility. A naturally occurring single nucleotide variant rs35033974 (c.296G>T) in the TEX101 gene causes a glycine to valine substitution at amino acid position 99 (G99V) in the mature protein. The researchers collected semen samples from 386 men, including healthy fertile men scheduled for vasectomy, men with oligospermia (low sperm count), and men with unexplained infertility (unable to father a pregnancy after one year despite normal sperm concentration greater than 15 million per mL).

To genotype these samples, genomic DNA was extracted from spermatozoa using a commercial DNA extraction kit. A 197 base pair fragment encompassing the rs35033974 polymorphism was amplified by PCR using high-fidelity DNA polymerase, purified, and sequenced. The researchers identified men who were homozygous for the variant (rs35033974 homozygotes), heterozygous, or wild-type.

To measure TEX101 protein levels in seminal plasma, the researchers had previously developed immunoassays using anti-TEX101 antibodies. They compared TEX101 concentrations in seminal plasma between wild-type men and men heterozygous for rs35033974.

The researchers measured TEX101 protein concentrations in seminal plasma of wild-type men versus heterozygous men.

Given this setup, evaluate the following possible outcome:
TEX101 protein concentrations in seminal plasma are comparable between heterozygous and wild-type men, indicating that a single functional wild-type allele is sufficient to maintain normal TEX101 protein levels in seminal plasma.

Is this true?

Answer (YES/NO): NO